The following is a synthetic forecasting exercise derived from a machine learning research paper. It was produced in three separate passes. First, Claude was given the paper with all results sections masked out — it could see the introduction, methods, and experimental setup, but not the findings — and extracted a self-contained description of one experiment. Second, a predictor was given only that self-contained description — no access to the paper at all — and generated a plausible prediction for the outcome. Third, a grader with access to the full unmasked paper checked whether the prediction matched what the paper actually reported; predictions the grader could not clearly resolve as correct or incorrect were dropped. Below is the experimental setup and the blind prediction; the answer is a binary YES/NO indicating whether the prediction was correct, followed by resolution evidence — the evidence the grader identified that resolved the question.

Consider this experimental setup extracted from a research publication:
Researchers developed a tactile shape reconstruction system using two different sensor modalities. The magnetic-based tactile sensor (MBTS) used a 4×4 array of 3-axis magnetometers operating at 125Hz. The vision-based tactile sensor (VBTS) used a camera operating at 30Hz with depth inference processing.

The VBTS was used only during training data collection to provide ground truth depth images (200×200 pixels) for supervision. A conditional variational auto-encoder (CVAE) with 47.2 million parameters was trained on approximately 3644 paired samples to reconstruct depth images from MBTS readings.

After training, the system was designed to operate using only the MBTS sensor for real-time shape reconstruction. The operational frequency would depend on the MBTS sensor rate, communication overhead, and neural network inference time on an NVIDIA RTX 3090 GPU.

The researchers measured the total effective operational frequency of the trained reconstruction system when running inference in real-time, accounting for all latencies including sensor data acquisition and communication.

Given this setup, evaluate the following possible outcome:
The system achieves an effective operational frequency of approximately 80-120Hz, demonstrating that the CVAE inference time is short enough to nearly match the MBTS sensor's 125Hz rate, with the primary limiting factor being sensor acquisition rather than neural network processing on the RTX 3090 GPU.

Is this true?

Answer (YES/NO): YES